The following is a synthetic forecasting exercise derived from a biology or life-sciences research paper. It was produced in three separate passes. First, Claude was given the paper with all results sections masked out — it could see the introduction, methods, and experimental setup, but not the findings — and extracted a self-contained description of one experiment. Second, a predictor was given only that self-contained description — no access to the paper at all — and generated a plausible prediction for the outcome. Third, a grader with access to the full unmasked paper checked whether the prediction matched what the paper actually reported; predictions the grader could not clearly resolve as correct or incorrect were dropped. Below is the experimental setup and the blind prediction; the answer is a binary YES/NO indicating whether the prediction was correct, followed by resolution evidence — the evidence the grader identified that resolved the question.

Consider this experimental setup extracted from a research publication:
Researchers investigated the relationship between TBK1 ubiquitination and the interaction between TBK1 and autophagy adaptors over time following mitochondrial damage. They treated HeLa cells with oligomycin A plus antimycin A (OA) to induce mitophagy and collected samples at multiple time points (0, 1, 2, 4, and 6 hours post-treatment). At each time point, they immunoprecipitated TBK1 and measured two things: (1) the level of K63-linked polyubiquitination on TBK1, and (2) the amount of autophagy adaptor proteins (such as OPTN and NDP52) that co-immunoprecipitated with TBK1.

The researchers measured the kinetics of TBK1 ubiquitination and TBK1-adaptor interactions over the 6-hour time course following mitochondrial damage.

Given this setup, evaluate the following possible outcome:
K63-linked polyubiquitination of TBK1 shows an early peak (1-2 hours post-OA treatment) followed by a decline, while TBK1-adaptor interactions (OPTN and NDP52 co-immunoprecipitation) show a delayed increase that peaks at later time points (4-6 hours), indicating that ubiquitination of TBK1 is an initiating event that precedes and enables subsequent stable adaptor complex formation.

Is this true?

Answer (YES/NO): NO